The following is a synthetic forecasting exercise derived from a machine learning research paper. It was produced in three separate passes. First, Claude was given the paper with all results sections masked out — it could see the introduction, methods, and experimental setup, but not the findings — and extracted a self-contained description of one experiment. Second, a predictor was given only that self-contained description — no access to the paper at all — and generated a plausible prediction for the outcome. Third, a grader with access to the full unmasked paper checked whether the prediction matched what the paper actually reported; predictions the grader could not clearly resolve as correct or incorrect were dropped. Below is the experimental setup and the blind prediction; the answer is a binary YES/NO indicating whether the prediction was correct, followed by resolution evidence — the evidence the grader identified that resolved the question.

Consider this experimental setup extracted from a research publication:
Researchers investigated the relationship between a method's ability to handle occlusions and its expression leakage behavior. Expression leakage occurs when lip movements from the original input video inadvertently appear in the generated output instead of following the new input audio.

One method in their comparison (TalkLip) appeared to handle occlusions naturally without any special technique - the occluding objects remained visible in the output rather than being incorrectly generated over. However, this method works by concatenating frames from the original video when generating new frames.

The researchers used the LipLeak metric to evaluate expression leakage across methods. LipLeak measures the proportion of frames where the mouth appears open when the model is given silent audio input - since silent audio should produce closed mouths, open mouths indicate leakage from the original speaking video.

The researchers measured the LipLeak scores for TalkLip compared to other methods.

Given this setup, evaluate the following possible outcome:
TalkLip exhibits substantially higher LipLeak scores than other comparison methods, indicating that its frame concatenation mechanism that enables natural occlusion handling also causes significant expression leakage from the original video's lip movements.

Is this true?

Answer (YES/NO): YES